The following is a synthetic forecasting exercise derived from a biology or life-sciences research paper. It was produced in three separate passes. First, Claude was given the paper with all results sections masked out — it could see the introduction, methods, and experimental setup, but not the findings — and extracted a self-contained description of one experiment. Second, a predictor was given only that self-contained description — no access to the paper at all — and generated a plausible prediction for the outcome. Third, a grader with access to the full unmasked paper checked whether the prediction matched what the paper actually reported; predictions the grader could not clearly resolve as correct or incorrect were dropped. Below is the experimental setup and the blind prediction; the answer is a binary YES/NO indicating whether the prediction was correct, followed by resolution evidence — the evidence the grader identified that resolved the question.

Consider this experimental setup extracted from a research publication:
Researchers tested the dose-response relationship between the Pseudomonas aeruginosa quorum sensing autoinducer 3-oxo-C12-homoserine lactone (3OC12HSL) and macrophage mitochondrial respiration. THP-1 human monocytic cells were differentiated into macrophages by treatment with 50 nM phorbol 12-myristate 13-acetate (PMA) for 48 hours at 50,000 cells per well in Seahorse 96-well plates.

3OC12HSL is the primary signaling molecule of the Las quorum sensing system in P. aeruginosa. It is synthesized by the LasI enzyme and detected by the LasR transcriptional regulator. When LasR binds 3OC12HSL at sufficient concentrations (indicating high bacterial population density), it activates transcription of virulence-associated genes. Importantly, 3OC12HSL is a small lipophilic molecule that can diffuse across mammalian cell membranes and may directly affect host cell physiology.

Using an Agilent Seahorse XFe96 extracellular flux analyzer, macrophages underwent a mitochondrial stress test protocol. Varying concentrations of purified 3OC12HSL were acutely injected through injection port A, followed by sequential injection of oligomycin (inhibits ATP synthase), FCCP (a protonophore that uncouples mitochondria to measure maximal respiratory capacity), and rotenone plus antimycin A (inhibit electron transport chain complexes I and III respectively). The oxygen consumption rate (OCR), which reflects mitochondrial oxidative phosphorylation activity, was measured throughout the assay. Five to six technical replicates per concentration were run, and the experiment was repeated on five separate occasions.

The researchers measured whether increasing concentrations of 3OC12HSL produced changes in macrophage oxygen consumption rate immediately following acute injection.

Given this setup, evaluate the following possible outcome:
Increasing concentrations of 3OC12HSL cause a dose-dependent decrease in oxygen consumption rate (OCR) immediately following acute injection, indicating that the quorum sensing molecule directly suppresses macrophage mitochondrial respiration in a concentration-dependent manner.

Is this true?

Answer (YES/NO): YES